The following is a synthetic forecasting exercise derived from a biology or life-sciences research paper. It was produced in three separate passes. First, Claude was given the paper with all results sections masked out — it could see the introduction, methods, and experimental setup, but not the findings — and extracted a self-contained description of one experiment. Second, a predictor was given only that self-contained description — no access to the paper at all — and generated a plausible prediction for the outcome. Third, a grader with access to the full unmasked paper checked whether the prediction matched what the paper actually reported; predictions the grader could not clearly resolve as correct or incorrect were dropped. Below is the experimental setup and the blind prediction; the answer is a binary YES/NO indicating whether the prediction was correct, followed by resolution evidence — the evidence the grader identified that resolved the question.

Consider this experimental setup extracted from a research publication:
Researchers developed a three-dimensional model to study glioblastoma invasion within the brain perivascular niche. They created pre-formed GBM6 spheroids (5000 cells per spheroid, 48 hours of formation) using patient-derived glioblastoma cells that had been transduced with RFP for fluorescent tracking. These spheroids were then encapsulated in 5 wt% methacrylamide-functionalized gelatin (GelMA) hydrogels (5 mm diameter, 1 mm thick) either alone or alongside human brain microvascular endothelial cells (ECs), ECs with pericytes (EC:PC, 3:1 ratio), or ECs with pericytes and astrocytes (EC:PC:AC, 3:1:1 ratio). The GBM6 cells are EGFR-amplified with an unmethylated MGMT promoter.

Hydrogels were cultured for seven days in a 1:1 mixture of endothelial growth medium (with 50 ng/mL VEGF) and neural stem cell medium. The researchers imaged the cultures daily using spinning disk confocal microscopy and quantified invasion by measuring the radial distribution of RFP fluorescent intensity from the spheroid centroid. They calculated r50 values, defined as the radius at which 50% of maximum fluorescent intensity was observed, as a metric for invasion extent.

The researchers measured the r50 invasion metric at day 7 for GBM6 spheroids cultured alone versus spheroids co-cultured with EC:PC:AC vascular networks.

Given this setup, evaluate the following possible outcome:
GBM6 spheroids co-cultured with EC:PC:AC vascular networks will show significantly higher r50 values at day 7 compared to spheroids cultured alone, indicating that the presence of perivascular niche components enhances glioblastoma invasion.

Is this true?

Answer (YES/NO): YES